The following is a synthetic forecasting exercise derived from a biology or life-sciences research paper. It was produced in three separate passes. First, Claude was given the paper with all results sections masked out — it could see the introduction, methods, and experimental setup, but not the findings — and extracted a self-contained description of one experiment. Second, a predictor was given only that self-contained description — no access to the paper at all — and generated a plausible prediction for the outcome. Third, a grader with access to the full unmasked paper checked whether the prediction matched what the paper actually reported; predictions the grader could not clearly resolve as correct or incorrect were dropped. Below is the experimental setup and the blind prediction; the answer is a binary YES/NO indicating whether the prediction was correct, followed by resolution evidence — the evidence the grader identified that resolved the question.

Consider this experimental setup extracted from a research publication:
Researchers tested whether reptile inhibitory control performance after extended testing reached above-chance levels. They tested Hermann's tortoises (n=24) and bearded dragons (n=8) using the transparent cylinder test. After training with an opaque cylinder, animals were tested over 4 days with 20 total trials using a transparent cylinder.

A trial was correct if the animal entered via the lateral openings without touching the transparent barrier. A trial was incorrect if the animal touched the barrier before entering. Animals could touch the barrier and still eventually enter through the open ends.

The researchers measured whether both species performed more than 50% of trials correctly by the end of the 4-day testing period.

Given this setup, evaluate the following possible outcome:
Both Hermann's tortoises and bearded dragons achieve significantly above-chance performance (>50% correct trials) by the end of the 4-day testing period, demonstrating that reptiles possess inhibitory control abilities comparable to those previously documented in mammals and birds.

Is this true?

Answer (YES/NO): NO